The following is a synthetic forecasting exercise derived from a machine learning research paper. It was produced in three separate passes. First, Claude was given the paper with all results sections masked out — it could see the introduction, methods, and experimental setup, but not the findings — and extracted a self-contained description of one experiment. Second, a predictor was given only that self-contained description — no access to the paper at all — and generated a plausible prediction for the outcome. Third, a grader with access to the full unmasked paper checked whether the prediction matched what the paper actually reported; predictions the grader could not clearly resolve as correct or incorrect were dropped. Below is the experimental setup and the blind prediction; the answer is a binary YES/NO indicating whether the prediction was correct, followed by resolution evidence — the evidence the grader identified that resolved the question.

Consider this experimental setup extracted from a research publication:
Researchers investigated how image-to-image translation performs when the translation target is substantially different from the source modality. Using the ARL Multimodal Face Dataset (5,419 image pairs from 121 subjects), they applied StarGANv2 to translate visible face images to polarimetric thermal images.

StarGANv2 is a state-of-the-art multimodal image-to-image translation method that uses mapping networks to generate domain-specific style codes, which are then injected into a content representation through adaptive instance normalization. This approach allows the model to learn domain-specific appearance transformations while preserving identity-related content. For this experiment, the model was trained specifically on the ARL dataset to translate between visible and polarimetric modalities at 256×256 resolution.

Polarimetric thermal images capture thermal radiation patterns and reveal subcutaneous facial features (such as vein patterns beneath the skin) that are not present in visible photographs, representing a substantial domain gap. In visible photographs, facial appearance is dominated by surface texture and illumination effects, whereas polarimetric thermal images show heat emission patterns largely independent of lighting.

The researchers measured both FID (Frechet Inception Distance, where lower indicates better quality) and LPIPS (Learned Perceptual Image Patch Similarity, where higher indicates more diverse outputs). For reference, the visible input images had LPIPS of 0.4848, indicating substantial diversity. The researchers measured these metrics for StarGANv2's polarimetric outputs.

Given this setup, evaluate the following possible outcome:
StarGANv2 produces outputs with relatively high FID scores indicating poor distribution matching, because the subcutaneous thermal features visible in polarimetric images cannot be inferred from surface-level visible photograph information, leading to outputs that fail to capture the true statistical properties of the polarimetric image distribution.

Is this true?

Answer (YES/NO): YES